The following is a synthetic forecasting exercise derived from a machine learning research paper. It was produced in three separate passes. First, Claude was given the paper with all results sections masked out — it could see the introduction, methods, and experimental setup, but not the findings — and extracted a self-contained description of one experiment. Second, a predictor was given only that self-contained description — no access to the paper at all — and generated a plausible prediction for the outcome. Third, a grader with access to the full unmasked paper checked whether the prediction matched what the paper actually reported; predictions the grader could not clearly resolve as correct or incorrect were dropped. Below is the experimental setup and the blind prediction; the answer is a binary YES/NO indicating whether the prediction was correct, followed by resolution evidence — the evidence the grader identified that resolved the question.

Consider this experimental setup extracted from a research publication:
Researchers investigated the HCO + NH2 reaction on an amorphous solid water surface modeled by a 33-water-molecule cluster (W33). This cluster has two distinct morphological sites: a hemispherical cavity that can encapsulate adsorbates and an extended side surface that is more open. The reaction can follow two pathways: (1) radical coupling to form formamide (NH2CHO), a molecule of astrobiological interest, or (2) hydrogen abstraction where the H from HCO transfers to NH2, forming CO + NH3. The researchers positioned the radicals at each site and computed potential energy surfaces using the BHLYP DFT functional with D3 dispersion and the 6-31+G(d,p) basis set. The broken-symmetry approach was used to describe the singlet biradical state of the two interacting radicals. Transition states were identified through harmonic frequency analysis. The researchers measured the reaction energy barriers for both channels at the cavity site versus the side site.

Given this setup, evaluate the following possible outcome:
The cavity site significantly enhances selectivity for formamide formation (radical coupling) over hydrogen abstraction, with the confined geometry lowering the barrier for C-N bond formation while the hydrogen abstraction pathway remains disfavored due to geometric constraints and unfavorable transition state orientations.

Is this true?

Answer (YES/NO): NO